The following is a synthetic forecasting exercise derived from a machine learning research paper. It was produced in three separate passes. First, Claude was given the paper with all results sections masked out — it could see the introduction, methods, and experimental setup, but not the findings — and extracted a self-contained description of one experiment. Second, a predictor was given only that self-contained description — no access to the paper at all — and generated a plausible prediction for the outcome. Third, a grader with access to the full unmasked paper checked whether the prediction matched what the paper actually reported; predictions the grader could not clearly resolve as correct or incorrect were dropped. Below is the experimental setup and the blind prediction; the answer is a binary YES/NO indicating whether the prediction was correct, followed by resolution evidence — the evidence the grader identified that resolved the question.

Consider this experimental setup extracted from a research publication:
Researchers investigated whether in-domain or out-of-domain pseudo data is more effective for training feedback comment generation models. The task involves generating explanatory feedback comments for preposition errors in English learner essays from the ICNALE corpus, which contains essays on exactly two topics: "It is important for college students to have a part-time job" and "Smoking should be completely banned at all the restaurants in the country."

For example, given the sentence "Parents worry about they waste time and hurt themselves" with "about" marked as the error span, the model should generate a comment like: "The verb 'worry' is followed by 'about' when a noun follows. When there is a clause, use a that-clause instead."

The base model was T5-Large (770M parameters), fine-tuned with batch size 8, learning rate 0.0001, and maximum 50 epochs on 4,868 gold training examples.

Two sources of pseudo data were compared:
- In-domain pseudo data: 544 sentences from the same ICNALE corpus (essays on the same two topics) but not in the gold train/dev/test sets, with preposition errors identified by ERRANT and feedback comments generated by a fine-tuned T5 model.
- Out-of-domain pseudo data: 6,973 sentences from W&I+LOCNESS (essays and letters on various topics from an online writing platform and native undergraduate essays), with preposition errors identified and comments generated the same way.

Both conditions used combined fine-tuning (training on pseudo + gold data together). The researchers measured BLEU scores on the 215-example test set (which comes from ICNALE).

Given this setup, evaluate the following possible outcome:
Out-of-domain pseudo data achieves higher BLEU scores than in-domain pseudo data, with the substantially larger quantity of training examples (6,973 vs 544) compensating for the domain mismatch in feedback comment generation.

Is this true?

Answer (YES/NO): NO